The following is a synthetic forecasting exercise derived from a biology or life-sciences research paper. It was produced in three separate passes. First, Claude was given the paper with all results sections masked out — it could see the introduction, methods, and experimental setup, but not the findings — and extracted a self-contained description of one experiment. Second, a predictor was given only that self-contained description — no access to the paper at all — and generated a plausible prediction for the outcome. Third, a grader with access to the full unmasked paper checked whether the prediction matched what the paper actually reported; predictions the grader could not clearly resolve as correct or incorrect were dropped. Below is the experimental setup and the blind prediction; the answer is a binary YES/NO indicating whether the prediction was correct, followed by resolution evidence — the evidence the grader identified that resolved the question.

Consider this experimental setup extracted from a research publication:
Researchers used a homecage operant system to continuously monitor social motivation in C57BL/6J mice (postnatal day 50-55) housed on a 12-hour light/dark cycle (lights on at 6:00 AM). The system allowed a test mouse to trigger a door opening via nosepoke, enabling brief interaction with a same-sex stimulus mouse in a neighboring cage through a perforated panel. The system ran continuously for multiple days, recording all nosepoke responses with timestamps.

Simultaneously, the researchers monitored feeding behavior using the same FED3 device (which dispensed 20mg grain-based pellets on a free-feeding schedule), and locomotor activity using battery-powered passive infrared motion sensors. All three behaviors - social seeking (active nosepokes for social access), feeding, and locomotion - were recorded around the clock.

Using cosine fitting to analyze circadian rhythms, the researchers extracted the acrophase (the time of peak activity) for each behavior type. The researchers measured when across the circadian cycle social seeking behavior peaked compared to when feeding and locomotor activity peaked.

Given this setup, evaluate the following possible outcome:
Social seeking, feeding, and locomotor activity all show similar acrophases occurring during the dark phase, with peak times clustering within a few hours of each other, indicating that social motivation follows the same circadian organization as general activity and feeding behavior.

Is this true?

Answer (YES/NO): NO